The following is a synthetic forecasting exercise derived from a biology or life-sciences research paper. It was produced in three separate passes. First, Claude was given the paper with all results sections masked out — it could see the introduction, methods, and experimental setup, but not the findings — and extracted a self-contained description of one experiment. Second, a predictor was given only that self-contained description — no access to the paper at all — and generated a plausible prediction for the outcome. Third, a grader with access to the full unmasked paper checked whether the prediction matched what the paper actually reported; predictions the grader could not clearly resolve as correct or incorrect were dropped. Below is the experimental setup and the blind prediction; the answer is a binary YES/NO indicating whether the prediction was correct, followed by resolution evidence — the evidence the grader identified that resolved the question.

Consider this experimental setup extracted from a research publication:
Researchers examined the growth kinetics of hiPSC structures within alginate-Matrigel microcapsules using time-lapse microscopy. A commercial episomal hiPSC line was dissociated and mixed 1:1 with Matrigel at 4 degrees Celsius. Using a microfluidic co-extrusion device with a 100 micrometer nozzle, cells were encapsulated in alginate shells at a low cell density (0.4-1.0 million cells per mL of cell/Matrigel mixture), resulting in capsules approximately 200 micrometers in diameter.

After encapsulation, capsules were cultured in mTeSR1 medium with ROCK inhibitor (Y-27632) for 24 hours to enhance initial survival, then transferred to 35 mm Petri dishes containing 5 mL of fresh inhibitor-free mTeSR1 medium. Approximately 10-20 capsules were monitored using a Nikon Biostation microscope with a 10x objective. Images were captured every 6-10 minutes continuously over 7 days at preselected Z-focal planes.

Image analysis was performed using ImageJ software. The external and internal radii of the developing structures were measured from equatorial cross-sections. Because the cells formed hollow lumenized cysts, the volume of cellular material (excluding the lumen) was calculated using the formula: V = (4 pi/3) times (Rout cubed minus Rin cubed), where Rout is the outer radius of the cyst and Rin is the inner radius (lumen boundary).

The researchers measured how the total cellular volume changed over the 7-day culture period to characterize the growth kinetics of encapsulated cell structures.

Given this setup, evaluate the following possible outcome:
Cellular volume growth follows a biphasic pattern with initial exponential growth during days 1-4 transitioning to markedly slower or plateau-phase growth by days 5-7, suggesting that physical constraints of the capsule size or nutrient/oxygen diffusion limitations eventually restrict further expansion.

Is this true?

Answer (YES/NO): NO